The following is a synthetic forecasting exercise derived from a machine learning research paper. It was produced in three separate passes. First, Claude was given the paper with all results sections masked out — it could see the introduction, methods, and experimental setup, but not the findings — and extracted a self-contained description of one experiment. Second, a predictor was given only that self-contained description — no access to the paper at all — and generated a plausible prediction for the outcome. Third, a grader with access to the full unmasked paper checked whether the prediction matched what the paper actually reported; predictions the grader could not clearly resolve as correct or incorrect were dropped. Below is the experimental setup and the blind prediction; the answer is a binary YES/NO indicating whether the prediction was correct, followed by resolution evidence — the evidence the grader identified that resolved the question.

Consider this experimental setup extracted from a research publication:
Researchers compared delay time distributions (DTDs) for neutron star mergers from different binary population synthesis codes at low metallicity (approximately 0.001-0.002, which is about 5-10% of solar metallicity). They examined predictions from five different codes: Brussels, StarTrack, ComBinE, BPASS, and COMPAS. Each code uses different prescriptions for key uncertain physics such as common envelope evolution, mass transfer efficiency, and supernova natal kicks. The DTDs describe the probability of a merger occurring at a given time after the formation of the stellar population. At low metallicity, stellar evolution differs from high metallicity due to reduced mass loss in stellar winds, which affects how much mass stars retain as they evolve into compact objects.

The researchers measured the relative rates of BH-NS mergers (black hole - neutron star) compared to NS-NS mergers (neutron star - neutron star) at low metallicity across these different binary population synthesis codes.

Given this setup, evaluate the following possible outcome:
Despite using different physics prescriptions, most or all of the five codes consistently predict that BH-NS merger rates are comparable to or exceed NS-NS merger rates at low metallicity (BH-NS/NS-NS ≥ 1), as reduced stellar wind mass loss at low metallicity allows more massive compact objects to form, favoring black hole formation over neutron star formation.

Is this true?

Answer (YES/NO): YES